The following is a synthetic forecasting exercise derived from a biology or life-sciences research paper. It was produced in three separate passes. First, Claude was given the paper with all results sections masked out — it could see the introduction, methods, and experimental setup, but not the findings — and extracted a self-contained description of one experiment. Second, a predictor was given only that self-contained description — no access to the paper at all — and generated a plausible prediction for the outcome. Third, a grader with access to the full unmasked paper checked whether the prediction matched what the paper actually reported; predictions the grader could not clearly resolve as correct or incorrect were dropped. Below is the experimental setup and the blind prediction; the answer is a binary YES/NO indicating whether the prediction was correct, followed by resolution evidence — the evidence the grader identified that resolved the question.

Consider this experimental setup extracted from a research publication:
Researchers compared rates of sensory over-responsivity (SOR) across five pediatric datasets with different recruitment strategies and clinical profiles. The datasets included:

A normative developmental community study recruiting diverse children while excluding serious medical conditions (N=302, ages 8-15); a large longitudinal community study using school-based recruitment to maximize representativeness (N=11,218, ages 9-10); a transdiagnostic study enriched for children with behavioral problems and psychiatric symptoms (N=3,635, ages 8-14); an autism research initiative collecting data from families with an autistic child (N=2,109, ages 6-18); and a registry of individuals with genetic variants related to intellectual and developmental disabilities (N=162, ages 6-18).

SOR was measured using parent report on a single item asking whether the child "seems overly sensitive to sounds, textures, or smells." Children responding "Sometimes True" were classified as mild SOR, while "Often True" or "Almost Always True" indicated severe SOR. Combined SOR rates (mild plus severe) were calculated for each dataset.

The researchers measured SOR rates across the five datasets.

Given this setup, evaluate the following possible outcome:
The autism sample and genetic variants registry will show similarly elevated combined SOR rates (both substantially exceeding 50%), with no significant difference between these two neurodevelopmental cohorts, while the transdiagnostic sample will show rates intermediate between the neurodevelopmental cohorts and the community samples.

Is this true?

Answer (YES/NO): NO